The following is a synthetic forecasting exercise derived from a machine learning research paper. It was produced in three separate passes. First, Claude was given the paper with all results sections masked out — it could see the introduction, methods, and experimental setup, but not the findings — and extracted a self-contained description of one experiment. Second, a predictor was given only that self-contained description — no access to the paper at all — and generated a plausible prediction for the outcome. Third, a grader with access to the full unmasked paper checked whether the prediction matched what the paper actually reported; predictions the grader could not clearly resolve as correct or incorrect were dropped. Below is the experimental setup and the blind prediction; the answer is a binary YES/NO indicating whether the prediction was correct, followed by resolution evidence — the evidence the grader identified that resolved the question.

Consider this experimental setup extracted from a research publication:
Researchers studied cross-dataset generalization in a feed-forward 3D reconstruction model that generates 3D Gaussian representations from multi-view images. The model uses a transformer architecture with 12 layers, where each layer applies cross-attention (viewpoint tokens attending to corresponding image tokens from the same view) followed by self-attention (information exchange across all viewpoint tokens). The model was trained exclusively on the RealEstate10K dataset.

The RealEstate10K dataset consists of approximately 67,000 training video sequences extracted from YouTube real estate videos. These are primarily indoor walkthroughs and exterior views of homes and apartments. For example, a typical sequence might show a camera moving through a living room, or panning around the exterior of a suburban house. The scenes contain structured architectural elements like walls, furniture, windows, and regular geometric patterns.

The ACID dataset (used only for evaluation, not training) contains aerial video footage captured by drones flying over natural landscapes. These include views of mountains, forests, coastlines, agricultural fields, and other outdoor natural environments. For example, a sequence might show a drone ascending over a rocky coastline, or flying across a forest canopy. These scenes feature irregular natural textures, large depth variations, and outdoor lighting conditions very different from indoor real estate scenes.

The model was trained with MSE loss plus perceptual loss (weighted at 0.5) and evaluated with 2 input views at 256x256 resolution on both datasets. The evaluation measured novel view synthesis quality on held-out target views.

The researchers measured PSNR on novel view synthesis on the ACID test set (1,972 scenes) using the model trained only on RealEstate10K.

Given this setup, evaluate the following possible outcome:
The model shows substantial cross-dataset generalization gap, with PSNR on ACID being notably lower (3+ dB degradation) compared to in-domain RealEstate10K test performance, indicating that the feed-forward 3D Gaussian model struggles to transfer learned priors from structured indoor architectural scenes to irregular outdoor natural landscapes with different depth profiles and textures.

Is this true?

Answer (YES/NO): NO